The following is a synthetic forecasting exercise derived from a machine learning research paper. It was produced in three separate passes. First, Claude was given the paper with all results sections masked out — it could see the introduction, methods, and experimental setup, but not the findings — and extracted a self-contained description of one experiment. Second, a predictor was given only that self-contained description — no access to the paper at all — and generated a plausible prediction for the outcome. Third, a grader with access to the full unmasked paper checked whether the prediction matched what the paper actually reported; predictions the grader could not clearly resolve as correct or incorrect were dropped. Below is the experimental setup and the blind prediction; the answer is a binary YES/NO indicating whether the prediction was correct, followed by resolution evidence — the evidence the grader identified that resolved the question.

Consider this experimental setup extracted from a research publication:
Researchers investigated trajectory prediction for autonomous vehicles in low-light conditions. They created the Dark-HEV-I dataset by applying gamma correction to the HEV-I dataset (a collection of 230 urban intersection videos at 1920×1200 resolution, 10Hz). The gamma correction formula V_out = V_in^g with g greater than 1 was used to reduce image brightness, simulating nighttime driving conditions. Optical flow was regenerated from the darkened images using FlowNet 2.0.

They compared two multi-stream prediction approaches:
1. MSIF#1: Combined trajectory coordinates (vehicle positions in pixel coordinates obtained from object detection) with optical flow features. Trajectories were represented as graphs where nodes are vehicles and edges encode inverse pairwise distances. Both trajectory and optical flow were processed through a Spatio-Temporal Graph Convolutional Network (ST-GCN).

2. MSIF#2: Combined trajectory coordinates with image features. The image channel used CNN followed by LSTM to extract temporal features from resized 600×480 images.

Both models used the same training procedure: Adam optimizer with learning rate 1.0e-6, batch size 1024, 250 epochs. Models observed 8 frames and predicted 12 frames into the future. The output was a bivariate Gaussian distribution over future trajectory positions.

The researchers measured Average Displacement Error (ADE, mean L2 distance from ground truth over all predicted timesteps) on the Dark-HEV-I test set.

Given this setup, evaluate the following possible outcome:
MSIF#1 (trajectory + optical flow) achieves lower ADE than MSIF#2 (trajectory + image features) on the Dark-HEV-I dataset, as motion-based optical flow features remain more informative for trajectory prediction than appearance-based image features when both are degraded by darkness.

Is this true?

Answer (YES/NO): YES